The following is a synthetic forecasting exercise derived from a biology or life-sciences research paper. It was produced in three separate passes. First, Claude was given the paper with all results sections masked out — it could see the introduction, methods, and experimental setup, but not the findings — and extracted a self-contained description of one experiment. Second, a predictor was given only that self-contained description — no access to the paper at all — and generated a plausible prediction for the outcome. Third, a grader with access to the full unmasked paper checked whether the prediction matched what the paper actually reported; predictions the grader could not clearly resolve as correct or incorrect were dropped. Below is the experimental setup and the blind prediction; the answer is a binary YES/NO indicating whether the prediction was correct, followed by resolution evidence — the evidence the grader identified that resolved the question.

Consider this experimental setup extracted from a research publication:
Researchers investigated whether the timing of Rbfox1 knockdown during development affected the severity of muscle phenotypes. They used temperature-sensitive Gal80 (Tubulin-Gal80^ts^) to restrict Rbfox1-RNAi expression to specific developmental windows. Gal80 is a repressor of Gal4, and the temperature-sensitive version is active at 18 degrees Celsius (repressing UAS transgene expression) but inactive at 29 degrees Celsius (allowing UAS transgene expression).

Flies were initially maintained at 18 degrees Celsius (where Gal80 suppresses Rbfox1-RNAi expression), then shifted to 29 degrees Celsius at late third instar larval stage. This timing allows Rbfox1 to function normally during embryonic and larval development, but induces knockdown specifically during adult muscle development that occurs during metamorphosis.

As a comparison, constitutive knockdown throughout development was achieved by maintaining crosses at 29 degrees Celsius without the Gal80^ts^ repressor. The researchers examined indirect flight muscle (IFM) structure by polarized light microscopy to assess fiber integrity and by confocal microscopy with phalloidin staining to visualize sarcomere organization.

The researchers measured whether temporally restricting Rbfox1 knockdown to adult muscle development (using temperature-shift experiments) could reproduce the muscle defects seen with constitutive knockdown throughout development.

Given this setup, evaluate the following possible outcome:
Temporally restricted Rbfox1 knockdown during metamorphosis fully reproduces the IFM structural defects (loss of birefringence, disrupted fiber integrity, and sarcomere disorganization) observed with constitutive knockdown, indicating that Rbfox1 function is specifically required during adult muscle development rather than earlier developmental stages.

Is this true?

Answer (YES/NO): YES